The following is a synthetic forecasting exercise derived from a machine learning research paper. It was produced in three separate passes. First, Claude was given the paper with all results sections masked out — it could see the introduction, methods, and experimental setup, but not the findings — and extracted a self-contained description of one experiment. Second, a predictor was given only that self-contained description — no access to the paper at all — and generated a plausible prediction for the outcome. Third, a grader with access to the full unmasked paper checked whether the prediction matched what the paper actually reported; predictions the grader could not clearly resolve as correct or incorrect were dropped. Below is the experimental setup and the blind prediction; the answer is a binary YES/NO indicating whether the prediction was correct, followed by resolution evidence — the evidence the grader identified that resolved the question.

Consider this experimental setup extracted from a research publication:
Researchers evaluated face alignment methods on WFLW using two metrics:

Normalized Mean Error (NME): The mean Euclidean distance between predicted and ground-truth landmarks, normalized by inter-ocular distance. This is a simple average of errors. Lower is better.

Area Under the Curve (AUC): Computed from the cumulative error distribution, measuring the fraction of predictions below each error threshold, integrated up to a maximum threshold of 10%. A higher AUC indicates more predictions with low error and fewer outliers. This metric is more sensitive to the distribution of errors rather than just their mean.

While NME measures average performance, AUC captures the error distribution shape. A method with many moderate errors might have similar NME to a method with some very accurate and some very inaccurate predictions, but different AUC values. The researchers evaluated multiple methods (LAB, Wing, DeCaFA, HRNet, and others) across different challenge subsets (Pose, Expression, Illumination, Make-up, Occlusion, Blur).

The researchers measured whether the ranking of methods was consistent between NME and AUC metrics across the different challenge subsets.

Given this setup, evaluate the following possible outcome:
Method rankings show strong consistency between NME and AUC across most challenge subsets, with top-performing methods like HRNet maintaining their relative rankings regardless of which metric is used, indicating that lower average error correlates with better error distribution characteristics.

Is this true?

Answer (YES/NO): NO